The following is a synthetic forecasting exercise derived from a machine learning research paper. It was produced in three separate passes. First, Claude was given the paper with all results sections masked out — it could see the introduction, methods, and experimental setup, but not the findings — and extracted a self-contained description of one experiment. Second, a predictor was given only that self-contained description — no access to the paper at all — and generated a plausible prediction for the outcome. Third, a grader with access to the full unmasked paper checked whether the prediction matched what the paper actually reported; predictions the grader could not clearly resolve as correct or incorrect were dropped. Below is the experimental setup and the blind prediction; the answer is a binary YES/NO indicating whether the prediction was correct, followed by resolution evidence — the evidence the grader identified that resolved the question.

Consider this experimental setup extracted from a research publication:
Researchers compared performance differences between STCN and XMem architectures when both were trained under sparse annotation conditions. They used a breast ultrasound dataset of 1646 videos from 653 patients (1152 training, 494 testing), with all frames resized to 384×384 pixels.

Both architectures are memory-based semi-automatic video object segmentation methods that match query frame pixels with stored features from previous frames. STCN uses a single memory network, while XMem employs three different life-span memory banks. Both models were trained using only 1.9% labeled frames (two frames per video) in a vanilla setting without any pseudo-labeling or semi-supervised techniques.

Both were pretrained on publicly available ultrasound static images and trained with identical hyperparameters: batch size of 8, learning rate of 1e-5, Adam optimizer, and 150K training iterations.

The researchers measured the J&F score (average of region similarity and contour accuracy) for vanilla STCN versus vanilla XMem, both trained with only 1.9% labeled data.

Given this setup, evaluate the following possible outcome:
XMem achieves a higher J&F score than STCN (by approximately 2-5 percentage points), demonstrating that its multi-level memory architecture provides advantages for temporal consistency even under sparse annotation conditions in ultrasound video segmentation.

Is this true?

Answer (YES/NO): NO